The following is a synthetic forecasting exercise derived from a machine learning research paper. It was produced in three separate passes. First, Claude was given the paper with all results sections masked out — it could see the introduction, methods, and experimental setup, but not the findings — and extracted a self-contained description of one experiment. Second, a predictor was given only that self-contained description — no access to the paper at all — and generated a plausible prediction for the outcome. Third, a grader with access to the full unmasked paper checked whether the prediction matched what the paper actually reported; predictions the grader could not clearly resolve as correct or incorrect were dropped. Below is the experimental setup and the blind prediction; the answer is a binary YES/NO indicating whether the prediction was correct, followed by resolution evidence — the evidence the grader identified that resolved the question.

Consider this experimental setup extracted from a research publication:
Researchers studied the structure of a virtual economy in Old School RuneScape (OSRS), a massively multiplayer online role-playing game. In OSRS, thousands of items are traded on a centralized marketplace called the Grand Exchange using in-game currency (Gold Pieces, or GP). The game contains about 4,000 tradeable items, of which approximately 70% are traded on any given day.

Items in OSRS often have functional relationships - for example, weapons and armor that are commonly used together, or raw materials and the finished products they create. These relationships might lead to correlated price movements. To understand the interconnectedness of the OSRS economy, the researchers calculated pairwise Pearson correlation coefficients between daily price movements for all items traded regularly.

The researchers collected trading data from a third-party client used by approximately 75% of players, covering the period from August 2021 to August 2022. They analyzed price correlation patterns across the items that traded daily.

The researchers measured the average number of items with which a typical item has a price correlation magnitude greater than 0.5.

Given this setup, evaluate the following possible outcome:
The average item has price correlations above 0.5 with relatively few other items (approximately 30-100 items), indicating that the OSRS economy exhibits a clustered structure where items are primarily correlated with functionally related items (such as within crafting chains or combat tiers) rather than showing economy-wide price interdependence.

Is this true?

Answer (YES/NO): NO